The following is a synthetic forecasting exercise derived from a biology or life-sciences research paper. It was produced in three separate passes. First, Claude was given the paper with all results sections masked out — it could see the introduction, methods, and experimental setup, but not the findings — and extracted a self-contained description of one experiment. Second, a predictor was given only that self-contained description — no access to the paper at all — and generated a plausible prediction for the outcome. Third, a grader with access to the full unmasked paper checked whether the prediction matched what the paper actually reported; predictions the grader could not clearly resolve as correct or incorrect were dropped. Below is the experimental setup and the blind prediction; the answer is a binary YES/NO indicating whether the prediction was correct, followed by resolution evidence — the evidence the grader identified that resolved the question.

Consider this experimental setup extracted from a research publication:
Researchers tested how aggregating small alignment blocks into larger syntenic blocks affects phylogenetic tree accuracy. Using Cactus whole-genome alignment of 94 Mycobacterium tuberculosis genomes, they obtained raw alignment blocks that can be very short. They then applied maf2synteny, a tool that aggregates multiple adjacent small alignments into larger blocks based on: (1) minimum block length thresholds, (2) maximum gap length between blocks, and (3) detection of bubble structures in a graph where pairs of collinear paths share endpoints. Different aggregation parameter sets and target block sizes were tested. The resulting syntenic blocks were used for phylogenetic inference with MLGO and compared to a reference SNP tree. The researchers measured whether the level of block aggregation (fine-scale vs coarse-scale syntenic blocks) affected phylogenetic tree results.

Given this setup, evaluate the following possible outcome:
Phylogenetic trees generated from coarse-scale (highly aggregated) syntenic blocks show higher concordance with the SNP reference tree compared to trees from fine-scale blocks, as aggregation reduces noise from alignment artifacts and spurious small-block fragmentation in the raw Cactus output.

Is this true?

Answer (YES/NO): NO